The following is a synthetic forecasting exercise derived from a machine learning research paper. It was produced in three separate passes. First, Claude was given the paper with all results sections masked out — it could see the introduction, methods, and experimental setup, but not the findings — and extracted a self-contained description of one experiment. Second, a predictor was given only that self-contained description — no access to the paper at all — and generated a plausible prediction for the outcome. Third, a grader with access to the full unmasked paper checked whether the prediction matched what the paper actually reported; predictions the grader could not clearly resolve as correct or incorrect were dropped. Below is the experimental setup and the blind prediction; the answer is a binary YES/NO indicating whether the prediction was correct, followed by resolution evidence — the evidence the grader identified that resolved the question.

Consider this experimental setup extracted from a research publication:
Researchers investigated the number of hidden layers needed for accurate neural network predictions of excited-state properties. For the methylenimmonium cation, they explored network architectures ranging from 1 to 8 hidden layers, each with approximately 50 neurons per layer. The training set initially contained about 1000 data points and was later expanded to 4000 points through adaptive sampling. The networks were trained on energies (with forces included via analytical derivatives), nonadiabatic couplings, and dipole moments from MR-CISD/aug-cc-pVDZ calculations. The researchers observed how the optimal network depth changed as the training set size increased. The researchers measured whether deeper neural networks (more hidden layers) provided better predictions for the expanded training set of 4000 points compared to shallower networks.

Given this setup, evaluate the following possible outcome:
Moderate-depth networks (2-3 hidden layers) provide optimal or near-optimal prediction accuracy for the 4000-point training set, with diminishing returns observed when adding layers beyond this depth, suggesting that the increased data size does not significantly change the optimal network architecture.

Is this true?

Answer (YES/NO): NO